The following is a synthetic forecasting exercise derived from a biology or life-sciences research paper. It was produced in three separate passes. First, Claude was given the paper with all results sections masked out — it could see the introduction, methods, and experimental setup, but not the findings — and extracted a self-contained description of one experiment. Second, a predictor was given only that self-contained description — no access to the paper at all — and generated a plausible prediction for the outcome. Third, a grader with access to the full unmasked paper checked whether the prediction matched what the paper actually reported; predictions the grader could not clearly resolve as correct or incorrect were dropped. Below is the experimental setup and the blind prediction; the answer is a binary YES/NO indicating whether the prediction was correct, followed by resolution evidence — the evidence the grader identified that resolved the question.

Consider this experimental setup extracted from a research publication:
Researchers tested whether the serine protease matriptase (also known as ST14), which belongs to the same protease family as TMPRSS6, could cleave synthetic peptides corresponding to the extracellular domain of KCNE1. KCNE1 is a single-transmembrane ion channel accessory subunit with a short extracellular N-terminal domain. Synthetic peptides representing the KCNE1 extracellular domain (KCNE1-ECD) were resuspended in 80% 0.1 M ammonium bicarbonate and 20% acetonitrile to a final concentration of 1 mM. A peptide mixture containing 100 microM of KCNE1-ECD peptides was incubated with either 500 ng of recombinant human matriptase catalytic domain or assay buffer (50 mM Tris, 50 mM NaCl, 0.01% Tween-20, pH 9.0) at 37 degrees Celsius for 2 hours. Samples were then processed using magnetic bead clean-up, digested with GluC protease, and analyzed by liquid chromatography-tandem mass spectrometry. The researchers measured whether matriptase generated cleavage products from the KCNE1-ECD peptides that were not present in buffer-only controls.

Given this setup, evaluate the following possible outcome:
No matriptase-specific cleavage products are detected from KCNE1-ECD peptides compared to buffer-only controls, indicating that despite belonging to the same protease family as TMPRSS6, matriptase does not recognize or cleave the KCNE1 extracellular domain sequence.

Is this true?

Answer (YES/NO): NO